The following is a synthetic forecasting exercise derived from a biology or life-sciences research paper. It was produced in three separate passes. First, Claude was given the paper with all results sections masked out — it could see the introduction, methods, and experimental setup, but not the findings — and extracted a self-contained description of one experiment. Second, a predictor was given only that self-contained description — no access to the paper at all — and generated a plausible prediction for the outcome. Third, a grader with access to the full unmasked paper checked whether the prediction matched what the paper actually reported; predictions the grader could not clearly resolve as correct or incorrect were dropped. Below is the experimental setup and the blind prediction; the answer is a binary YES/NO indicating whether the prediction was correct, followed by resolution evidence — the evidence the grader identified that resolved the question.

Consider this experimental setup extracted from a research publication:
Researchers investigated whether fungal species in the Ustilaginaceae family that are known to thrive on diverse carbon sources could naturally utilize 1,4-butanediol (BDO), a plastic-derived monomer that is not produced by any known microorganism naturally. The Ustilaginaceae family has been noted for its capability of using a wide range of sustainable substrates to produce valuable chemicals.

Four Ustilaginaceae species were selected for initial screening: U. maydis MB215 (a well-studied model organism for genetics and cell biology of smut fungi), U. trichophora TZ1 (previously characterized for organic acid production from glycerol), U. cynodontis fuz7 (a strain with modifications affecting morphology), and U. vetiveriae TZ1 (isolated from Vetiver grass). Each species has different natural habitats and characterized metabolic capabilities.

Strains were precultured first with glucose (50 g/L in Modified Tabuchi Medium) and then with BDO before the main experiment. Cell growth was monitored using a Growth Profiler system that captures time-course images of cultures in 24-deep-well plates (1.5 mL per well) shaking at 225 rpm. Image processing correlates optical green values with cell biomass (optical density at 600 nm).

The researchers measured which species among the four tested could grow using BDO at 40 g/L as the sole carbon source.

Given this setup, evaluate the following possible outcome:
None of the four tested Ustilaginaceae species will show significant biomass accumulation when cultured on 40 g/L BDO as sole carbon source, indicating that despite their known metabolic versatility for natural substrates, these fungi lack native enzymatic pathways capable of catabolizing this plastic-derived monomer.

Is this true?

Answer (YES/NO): NO